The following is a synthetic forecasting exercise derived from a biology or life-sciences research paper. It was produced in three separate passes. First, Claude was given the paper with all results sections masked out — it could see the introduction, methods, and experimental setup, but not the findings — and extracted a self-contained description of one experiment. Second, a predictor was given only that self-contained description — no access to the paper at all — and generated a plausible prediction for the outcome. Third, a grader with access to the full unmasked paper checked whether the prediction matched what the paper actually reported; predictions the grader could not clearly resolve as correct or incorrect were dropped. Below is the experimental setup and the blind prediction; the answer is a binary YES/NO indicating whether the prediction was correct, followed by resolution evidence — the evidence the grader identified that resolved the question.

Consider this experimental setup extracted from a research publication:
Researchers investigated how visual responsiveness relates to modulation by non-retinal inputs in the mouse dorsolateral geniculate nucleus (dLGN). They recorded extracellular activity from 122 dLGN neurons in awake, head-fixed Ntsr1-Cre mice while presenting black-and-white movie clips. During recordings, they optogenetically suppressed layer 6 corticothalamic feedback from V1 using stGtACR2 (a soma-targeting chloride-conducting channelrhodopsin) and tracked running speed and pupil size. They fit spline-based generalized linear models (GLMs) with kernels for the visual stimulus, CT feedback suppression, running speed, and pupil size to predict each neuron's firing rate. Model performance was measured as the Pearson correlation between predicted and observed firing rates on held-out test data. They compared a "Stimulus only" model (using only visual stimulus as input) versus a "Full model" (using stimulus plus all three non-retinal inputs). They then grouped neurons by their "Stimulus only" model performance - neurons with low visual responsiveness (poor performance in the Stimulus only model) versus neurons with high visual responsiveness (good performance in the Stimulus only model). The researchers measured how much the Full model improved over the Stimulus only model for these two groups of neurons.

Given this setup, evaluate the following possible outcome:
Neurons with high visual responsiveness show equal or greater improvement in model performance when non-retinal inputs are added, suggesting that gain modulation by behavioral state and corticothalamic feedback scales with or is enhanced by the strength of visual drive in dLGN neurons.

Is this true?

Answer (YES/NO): NO